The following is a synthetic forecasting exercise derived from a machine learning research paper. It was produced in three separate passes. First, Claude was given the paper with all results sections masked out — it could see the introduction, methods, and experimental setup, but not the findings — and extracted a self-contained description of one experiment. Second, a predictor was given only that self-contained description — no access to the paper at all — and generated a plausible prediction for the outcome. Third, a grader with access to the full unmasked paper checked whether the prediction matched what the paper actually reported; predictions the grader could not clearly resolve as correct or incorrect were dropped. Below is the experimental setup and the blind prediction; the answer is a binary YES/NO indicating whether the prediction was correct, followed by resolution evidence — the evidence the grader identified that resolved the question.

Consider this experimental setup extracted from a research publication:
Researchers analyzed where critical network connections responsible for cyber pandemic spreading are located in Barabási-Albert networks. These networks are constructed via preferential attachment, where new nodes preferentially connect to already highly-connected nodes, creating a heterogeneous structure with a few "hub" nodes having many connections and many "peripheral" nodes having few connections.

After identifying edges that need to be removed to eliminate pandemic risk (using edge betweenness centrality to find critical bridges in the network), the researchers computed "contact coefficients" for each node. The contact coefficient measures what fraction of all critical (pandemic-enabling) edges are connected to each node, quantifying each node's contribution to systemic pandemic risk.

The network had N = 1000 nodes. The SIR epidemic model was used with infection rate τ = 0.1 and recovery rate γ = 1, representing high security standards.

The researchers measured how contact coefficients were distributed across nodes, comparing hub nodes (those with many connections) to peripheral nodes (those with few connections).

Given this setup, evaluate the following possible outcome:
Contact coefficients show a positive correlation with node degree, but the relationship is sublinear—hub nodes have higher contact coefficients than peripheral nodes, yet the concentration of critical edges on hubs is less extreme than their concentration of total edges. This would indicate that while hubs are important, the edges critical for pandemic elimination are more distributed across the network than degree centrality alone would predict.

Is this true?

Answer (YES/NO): NO